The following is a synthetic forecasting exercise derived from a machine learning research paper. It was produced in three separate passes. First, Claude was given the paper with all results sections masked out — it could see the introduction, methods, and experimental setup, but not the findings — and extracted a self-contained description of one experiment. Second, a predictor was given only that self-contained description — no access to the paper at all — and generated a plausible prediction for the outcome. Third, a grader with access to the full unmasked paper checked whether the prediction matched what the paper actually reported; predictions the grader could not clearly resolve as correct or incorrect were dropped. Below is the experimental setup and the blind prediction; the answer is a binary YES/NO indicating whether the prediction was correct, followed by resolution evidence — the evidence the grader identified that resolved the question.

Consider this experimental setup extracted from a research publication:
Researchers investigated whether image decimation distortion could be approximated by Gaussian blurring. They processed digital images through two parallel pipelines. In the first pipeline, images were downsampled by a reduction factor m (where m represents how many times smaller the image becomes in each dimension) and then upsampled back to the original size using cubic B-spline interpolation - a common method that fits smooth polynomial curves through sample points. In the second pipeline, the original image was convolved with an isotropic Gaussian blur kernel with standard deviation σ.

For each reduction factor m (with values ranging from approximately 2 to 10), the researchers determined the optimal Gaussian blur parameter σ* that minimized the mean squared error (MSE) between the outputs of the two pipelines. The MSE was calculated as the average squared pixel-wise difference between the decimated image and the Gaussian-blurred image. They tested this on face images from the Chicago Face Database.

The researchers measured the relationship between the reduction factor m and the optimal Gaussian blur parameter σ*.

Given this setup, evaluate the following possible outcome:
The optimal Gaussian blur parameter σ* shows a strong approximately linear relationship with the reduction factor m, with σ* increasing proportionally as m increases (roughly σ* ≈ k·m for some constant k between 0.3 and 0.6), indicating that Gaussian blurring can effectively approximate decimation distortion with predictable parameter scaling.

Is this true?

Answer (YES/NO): YES